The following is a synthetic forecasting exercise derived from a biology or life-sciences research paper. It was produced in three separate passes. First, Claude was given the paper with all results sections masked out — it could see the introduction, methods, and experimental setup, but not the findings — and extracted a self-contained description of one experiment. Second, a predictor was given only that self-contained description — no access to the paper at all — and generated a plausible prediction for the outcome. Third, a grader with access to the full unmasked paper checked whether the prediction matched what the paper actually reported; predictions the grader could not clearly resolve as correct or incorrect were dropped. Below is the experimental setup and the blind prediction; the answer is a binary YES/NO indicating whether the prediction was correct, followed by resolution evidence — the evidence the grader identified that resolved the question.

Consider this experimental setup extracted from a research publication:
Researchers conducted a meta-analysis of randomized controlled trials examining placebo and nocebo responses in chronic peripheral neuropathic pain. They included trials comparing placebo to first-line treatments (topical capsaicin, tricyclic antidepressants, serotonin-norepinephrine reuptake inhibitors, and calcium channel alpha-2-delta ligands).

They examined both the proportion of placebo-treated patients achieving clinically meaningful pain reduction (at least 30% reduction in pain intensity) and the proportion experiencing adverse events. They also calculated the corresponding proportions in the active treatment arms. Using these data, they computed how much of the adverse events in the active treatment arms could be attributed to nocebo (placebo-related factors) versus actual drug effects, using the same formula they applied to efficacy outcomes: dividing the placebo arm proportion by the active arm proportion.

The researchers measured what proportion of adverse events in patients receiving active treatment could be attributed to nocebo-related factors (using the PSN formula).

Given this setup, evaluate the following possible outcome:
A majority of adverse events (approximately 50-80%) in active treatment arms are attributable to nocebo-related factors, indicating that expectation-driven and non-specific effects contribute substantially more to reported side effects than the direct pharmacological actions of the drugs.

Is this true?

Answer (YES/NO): YES